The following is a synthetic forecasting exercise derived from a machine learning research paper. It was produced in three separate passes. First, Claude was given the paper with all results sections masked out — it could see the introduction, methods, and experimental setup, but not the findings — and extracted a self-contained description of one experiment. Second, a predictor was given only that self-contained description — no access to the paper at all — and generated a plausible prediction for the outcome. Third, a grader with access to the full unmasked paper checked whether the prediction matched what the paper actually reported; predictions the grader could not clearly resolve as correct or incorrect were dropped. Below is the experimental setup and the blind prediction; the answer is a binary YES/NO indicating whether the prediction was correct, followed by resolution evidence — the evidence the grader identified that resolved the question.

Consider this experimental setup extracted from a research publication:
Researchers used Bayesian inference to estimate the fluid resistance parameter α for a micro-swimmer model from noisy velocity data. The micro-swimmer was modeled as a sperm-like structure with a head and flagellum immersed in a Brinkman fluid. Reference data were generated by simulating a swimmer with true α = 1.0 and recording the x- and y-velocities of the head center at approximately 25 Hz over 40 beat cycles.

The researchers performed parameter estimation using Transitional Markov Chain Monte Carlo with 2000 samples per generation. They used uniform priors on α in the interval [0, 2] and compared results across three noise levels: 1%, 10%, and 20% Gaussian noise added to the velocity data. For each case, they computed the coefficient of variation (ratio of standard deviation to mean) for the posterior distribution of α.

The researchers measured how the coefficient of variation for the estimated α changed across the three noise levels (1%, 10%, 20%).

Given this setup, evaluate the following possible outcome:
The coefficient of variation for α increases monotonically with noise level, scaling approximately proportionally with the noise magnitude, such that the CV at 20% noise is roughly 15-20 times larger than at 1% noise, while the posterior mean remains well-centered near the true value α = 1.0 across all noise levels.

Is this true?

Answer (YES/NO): YES